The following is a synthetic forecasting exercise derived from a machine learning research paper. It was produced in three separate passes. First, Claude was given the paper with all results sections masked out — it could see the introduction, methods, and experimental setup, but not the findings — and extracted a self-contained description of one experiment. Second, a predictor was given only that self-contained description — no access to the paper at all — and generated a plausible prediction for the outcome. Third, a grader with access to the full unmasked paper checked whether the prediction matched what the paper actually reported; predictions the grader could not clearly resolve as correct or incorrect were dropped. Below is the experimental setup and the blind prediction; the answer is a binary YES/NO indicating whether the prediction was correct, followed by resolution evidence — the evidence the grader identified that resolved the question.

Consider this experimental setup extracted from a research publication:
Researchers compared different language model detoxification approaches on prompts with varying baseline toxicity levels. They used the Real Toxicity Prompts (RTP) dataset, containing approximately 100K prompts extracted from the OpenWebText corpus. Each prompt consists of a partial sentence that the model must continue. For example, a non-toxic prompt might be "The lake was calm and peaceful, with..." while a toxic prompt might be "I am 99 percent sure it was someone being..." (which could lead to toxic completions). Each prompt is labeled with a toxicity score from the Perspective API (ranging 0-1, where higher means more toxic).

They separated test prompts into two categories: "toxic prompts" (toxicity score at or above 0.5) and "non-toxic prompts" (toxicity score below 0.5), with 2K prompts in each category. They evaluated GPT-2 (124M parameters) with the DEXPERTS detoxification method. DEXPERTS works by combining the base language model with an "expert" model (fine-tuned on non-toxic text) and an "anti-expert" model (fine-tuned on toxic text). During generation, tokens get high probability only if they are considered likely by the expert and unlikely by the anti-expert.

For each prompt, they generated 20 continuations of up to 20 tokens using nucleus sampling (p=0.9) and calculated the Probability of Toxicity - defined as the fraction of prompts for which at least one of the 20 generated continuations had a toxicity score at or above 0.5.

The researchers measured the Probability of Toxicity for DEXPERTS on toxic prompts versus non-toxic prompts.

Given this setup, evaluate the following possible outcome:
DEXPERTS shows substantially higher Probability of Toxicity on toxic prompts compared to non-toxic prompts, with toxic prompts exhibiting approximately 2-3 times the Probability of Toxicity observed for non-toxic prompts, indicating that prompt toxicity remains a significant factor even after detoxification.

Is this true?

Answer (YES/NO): YES